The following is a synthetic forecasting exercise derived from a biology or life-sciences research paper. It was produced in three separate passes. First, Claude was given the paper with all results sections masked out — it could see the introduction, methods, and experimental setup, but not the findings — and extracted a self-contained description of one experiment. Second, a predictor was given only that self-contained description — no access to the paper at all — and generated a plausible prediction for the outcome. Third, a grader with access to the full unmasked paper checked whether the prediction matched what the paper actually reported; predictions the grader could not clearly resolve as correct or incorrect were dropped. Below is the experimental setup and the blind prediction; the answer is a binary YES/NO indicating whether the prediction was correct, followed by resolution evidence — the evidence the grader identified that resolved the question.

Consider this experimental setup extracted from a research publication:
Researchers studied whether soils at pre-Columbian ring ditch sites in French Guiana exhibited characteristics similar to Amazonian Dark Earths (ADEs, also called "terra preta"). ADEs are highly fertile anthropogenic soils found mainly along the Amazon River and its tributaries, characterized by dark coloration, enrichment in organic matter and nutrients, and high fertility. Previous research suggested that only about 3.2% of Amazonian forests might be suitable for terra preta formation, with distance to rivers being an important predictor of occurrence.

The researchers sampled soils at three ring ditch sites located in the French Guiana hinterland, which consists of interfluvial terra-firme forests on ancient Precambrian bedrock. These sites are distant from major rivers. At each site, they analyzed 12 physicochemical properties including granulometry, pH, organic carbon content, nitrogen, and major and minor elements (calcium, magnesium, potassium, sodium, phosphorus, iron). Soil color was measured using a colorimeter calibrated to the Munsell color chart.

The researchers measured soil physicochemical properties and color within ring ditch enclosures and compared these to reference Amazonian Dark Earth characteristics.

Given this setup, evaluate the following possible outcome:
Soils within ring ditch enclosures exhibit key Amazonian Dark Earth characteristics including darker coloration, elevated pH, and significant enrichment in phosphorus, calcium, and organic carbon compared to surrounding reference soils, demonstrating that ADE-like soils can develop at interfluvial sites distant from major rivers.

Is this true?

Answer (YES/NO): NO